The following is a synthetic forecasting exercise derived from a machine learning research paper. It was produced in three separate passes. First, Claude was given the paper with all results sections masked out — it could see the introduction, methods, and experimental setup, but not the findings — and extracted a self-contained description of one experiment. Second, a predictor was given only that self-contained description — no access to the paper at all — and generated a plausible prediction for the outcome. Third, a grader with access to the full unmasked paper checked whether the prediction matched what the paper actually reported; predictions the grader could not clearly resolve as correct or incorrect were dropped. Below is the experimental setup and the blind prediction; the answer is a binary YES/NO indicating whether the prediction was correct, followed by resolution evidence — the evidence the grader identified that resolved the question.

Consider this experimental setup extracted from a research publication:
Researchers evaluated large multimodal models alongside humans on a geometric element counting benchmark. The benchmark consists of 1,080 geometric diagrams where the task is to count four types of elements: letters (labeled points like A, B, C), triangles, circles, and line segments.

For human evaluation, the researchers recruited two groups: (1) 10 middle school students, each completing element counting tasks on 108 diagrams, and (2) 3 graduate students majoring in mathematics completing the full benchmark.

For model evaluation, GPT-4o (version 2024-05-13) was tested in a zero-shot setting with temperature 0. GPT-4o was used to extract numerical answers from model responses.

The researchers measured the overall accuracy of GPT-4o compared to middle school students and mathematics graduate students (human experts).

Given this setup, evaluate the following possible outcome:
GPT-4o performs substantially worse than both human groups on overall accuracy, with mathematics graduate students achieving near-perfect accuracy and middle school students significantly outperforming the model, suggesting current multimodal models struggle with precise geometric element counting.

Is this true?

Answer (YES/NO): YES